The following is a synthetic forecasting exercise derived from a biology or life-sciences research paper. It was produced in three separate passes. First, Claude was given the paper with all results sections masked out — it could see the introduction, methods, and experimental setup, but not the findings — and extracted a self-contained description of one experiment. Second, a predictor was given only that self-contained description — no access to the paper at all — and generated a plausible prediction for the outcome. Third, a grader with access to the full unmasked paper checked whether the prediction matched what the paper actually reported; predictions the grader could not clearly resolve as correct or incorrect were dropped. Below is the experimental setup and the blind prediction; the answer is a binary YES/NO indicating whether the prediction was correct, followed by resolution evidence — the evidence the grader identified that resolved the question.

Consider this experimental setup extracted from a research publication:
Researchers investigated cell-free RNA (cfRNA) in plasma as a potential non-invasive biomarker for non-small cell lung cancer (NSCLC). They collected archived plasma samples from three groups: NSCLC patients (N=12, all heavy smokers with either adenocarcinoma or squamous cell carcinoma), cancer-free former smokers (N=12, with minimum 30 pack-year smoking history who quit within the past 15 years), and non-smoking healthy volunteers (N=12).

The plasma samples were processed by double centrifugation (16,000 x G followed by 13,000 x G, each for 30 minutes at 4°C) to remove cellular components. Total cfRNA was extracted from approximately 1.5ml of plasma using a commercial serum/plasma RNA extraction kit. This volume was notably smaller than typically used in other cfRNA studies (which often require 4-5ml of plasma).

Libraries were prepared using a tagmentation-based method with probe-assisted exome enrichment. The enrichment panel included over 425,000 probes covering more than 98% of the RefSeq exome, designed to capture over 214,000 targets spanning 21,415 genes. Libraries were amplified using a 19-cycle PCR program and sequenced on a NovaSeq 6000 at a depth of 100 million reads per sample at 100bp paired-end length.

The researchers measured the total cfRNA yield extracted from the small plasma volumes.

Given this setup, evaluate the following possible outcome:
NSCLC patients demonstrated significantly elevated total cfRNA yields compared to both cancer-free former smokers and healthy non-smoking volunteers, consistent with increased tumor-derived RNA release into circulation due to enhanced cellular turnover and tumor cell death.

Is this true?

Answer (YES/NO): NO